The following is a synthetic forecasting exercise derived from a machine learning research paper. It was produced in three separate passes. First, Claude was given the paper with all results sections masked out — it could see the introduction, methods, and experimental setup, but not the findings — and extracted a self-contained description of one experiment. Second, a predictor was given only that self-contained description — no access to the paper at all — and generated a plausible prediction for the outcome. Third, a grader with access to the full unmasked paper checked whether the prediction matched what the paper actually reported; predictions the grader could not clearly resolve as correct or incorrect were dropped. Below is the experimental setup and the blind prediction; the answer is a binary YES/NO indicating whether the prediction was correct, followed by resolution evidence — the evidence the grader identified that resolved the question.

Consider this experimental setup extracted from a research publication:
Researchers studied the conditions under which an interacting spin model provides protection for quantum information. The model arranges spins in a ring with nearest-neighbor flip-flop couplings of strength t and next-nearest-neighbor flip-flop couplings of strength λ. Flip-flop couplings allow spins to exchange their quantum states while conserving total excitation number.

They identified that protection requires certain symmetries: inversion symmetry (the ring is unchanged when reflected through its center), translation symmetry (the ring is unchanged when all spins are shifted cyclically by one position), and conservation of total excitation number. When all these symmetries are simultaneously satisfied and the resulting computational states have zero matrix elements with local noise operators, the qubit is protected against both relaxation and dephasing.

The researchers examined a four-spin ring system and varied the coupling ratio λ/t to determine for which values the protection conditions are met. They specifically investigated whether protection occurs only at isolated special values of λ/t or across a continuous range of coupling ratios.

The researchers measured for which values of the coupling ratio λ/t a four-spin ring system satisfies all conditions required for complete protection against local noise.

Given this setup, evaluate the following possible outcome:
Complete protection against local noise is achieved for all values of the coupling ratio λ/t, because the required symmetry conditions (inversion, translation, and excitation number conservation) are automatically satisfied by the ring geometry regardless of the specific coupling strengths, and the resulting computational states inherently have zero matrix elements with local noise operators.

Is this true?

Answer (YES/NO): NO